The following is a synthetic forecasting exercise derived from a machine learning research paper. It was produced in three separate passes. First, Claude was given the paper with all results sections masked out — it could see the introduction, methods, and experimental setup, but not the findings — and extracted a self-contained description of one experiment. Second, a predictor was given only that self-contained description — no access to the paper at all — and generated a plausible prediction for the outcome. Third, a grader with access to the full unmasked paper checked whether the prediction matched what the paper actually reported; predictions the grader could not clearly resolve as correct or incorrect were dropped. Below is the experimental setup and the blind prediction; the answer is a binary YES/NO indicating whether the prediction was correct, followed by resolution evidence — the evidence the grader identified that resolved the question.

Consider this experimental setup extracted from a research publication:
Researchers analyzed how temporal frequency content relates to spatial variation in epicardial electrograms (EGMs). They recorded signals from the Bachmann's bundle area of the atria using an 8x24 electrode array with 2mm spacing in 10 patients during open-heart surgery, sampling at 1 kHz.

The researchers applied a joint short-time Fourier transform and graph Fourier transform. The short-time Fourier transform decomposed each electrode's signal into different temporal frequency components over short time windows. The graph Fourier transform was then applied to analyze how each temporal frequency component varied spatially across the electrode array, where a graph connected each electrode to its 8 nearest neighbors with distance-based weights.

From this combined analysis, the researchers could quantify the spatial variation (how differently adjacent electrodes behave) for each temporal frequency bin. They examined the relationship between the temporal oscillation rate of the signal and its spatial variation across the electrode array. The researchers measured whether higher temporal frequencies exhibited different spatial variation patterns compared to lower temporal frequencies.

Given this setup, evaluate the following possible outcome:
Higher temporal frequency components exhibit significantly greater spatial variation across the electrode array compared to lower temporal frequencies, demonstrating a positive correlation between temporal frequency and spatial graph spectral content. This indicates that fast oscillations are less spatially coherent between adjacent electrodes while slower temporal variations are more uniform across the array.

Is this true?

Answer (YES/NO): YES